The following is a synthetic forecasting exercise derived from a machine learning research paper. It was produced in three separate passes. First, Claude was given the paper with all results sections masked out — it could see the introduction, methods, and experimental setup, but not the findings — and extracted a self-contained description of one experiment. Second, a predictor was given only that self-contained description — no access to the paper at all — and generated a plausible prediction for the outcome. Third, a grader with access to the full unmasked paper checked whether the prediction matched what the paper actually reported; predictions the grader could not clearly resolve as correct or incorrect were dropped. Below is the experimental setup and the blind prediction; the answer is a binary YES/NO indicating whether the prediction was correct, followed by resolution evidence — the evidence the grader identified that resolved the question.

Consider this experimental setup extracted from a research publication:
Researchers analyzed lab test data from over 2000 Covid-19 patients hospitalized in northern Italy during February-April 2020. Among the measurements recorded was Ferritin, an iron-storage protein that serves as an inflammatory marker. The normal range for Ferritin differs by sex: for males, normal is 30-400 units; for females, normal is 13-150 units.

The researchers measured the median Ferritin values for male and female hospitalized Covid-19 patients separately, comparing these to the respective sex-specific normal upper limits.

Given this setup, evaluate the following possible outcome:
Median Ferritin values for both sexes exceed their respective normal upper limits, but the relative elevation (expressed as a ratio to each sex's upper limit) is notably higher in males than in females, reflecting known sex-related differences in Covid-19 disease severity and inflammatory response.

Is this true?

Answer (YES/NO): NO